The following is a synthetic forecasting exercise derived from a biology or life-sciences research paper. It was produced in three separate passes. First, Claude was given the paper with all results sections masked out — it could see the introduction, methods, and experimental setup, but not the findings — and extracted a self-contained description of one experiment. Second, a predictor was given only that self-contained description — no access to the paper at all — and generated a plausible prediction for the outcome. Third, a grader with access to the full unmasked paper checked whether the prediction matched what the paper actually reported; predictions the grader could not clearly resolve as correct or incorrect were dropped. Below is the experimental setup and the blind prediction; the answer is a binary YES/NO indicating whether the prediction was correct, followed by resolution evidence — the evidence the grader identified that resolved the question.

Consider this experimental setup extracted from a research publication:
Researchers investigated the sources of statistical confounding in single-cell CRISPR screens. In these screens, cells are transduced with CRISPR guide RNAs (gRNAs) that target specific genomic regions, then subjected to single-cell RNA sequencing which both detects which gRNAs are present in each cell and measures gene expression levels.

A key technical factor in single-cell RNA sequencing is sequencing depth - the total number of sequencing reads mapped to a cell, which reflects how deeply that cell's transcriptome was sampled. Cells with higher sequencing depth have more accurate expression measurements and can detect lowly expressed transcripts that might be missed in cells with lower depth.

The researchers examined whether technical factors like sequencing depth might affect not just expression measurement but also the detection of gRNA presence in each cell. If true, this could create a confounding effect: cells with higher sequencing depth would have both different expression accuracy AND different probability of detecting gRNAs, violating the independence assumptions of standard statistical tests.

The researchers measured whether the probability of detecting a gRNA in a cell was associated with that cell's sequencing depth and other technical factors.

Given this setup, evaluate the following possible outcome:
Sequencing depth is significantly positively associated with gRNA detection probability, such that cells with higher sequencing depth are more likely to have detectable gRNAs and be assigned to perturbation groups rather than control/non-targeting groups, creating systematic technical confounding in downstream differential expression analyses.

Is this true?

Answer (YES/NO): YES